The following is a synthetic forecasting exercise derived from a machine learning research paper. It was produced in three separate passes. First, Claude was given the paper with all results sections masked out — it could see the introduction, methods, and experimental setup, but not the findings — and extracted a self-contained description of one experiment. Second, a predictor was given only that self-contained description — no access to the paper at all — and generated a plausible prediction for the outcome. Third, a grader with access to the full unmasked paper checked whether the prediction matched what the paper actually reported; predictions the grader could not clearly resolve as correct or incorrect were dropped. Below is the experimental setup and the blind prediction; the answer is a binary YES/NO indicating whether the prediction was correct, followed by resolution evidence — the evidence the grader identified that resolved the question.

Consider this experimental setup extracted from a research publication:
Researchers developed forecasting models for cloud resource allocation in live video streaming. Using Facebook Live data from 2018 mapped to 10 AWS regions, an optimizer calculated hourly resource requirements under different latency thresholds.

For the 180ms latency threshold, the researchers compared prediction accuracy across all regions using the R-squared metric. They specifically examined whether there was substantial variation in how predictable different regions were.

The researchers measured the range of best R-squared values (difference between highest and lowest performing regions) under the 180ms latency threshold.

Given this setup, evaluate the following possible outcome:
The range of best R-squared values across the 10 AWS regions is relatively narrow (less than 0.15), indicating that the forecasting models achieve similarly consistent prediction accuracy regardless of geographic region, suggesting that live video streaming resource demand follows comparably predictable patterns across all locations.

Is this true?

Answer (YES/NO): NO